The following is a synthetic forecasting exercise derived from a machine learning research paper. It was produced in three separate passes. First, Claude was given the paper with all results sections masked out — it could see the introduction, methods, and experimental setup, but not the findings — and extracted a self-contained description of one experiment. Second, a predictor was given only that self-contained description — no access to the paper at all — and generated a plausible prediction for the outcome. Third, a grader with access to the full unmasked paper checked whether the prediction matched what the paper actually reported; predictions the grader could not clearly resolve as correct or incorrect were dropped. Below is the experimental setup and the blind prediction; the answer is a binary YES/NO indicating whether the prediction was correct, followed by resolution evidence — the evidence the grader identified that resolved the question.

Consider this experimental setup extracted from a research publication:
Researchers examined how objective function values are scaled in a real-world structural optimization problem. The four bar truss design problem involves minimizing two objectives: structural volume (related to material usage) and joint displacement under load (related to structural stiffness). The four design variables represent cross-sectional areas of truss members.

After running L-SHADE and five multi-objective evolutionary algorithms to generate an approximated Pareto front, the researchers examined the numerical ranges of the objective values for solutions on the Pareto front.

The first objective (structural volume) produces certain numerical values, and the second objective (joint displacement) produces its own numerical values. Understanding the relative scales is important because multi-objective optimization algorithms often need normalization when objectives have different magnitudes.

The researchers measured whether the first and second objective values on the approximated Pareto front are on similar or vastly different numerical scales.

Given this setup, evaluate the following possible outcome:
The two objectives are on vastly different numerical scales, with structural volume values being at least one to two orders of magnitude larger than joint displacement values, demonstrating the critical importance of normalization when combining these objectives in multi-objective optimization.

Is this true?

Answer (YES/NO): YES